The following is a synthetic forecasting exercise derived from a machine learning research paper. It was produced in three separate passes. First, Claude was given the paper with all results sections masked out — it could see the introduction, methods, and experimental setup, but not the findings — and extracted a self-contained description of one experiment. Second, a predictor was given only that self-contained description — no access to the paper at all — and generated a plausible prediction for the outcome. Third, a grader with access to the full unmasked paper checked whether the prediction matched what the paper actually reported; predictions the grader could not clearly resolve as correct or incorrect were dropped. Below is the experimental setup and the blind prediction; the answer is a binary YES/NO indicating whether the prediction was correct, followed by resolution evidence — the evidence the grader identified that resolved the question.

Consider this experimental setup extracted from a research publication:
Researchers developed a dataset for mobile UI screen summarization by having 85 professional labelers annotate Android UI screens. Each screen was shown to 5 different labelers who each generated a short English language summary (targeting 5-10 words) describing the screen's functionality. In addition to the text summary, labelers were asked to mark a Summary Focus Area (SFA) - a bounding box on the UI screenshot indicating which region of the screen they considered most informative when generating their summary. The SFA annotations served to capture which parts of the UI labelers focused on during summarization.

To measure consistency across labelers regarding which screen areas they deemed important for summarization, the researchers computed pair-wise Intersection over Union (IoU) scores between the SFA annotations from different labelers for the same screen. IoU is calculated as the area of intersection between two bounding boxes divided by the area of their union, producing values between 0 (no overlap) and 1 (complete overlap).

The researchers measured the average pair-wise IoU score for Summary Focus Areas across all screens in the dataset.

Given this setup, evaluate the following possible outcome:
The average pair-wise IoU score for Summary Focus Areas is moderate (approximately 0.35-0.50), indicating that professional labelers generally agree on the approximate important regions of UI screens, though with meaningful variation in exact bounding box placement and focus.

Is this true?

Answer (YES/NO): NO